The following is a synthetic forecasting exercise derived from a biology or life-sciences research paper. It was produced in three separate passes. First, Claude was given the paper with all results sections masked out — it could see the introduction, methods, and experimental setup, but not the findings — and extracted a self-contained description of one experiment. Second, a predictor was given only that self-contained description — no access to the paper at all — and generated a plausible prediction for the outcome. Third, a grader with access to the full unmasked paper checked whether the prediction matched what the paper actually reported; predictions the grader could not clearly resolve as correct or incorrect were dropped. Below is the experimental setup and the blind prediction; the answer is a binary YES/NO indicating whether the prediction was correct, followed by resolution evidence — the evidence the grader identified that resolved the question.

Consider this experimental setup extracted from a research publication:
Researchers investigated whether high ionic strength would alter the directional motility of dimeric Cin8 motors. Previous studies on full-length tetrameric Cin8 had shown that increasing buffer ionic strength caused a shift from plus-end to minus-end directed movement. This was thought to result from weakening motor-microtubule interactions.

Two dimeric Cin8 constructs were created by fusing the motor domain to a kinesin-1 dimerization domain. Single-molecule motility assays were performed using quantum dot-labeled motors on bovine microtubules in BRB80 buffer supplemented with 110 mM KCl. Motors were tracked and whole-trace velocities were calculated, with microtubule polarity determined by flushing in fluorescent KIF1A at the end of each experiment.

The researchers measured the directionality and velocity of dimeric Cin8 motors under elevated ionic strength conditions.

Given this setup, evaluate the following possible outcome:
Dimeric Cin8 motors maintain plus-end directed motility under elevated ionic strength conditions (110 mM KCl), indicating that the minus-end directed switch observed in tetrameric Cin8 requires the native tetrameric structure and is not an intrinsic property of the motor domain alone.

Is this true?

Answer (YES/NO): YES